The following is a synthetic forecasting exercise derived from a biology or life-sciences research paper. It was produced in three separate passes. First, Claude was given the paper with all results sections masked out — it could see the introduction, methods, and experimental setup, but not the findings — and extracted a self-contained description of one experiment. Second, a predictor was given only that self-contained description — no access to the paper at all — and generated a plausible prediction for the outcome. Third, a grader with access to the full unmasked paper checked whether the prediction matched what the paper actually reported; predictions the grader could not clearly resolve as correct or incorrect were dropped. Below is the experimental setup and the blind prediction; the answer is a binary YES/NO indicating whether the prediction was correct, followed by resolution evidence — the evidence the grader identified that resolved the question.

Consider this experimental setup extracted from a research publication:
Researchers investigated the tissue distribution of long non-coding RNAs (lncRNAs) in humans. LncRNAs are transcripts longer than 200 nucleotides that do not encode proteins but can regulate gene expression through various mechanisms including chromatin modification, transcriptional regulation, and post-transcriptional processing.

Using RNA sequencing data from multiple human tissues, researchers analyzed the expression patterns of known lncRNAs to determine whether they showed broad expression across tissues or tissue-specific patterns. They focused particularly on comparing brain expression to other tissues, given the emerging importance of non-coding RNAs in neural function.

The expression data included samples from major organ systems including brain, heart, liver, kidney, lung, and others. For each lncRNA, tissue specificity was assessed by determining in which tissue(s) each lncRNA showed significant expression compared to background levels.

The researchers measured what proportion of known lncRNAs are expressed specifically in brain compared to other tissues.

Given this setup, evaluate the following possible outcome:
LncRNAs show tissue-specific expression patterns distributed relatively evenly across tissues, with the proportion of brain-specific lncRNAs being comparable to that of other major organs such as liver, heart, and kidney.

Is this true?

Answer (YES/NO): NO